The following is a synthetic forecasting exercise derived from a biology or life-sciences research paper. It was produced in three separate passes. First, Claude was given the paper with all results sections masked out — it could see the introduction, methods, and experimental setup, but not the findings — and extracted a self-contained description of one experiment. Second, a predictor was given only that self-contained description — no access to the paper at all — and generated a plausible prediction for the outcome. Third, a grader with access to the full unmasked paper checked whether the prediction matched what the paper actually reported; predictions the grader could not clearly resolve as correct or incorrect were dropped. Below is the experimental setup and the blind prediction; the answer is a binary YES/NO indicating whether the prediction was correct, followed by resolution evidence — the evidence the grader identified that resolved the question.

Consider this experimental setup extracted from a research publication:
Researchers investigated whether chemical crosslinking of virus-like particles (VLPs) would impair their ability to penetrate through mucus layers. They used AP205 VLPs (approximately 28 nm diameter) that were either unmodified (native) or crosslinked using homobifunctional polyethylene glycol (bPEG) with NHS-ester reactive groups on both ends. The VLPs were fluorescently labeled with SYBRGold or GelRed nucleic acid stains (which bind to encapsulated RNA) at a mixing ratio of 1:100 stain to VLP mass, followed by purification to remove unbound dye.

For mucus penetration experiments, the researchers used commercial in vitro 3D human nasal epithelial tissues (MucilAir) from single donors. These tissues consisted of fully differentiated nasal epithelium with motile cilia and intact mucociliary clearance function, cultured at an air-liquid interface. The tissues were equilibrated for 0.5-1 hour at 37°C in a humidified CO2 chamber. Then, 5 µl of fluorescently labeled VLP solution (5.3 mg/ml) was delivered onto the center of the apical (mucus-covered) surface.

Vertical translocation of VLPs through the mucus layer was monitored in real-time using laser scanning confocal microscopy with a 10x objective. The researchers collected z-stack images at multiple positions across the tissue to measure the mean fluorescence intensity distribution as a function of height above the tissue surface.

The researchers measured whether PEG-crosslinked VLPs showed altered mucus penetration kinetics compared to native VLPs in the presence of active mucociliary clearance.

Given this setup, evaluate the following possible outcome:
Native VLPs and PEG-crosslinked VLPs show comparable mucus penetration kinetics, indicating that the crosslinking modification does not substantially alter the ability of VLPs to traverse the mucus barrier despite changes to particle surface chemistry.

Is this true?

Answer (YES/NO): YES